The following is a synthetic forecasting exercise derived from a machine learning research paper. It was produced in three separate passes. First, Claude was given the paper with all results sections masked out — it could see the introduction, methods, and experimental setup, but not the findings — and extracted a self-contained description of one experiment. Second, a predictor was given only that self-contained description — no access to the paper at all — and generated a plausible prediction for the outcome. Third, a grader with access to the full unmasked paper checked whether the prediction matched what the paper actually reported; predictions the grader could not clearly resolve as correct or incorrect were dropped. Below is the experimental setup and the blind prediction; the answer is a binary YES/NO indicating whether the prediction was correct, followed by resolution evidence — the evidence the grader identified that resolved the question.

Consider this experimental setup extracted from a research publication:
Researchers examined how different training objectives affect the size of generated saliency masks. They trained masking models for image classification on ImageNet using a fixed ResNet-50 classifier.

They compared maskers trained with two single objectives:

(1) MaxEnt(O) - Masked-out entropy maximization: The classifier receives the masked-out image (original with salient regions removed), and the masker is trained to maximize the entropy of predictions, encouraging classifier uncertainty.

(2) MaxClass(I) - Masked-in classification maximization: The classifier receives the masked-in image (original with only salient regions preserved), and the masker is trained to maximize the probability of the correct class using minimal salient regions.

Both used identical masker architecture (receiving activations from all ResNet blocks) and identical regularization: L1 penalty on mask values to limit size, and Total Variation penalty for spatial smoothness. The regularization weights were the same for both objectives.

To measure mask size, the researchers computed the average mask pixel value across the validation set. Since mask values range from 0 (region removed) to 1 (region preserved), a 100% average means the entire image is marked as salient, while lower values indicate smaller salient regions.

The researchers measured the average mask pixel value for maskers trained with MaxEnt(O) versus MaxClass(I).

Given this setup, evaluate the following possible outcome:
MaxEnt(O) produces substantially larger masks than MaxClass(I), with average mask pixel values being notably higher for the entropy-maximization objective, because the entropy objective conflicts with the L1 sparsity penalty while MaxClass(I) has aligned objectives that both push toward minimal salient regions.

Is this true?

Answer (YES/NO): YES